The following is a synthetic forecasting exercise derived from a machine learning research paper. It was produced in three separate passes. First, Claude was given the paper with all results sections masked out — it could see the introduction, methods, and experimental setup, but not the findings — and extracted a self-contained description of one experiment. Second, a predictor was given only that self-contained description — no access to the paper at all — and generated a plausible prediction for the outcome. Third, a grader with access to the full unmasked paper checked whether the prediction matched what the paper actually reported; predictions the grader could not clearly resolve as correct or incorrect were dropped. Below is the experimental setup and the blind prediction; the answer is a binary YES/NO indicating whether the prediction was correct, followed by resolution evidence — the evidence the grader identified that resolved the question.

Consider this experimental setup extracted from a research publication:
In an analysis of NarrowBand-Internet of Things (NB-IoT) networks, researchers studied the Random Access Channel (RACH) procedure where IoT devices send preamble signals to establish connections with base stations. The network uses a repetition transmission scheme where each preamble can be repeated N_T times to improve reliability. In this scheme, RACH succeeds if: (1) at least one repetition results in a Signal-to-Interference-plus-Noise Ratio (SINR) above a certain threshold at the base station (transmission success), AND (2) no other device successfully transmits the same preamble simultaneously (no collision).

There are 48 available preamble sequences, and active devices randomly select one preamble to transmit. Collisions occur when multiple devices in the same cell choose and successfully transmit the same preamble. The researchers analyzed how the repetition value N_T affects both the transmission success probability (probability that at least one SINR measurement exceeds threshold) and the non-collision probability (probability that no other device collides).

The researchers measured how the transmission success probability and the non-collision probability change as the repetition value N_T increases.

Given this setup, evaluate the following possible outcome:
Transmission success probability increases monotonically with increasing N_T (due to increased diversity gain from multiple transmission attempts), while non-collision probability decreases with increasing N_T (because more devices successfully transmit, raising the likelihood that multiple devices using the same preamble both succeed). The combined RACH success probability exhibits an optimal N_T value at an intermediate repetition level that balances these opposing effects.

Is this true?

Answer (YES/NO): NO